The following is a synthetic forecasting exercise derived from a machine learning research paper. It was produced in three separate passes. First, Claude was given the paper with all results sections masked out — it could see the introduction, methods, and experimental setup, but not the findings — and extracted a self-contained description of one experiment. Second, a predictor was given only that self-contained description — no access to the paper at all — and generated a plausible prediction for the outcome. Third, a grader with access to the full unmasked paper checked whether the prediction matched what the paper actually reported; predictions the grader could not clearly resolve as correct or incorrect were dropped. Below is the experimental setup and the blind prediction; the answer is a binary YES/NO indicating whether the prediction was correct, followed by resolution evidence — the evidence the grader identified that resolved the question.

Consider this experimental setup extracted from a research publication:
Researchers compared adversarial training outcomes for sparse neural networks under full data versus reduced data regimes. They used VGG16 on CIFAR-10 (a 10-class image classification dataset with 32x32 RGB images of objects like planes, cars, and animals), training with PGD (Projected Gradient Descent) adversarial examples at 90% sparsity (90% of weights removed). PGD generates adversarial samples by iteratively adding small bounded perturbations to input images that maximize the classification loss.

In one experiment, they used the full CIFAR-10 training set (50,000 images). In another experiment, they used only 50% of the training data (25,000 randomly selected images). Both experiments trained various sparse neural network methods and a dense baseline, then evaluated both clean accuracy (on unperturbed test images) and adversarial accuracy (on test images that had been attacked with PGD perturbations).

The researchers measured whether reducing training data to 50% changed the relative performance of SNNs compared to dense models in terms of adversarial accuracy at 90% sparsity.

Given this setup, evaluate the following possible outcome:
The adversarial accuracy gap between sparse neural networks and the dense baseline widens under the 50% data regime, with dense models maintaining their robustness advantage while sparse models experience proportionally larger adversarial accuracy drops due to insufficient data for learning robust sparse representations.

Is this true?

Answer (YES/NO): NO